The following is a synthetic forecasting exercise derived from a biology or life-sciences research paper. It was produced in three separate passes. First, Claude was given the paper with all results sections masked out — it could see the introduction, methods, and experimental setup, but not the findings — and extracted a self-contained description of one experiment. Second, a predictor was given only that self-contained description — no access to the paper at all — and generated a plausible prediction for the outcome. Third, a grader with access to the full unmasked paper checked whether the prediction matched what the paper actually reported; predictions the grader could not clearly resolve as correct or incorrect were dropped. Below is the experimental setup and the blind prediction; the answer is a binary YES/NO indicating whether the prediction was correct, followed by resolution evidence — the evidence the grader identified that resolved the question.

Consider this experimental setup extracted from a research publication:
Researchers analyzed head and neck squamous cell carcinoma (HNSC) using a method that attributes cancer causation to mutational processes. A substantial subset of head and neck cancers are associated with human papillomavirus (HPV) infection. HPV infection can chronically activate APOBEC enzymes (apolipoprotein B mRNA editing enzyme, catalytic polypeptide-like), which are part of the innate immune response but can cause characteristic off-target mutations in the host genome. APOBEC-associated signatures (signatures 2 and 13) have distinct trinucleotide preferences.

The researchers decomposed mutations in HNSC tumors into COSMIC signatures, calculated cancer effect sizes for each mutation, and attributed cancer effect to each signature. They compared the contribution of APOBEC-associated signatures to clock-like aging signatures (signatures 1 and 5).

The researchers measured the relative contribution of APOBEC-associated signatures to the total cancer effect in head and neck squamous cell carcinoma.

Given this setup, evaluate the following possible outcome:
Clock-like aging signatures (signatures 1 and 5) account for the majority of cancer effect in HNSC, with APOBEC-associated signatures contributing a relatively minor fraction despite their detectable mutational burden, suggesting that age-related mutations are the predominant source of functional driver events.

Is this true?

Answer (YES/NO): NO